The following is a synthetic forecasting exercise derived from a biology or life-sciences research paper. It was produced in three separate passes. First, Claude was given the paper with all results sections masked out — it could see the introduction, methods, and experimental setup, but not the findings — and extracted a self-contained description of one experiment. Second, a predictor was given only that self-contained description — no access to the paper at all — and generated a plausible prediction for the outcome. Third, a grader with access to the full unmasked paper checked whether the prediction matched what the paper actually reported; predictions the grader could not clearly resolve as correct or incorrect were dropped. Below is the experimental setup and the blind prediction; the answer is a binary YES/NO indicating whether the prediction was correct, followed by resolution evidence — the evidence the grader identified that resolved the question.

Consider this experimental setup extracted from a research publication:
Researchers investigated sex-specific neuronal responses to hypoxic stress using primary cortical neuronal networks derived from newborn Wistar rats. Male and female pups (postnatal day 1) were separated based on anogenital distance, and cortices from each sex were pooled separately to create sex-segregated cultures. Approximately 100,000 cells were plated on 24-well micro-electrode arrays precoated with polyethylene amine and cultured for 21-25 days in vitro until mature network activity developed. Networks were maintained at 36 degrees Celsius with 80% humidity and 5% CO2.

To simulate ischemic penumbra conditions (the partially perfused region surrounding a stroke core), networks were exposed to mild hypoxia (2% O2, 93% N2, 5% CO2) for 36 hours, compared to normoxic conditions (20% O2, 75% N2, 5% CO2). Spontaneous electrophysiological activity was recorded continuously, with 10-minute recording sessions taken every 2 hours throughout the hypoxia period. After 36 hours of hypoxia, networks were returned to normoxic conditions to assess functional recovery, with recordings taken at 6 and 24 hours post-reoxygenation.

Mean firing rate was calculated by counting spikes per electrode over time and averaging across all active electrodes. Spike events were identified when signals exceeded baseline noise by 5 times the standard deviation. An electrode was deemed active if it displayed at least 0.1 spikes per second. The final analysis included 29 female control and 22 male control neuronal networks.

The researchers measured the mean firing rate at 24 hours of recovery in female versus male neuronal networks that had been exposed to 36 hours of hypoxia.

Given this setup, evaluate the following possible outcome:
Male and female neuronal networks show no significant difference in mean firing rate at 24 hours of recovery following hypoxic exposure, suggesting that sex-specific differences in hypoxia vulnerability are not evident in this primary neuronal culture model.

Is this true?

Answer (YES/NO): YES